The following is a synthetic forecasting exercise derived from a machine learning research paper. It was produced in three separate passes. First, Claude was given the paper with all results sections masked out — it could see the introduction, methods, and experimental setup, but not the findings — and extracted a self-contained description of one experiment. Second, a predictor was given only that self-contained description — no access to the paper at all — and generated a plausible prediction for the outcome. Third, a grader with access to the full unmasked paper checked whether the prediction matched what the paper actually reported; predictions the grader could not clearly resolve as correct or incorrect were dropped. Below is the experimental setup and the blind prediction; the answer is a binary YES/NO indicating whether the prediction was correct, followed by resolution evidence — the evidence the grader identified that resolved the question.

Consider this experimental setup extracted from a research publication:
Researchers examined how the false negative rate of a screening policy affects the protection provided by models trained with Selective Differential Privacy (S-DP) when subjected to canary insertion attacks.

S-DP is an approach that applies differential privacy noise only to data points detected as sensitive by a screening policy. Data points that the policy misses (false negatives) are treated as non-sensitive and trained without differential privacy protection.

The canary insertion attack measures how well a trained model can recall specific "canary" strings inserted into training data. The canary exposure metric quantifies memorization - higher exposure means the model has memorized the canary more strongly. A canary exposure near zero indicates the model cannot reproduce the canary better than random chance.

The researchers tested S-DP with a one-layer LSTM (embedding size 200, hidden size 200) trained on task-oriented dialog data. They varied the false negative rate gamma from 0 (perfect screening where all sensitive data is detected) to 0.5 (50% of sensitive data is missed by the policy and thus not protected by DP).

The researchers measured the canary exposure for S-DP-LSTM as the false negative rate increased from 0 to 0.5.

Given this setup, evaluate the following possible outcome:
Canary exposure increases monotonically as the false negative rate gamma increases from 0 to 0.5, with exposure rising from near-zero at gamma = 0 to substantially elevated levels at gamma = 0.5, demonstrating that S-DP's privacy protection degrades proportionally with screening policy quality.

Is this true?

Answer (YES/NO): NO